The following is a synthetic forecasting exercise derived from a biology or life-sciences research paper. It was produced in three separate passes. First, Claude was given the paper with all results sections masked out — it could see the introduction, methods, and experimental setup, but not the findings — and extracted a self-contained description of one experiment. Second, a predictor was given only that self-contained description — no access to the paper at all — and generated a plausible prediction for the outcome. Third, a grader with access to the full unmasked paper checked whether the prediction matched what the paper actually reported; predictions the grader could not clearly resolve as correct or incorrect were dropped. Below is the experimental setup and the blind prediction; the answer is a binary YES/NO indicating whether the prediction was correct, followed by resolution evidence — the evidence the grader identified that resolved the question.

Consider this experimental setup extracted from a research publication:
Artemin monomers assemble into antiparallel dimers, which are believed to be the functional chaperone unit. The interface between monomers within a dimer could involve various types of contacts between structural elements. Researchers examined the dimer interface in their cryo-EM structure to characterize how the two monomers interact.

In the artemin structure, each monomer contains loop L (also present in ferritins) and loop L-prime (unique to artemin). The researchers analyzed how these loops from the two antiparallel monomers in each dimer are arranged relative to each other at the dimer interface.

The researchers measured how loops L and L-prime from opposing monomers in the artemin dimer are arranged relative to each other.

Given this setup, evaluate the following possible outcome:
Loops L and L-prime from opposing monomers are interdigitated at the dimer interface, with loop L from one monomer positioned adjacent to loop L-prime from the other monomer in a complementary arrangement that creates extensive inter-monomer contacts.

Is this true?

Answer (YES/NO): NO